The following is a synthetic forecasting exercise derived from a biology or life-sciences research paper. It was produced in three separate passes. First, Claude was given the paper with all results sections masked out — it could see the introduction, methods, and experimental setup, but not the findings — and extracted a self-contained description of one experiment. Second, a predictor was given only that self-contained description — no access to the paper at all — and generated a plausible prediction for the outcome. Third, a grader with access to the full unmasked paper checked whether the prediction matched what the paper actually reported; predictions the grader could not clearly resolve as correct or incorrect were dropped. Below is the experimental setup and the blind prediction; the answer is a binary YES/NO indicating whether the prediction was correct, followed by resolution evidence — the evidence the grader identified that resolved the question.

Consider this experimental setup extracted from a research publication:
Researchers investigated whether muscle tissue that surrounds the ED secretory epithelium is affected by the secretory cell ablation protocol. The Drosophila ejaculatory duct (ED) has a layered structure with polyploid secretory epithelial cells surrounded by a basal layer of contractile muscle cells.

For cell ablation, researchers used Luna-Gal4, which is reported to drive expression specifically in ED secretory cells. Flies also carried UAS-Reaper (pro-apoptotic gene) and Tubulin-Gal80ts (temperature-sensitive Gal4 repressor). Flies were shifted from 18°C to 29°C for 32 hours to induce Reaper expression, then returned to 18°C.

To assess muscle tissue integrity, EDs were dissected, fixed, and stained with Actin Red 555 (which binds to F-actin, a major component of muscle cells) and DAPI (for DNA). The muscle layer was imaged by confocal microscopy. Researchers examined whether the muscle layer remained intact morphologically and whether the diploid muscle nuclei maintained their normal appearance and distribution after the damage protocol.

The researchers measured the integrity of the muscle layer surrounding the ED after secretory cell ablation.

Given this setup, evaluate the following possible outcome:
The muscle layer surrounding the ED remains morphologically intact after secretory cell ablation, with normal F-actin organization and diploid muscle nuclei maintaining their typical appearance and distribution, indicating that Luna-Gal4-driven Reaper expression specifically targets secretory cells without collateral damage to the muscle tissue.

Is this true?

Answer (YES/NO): YES